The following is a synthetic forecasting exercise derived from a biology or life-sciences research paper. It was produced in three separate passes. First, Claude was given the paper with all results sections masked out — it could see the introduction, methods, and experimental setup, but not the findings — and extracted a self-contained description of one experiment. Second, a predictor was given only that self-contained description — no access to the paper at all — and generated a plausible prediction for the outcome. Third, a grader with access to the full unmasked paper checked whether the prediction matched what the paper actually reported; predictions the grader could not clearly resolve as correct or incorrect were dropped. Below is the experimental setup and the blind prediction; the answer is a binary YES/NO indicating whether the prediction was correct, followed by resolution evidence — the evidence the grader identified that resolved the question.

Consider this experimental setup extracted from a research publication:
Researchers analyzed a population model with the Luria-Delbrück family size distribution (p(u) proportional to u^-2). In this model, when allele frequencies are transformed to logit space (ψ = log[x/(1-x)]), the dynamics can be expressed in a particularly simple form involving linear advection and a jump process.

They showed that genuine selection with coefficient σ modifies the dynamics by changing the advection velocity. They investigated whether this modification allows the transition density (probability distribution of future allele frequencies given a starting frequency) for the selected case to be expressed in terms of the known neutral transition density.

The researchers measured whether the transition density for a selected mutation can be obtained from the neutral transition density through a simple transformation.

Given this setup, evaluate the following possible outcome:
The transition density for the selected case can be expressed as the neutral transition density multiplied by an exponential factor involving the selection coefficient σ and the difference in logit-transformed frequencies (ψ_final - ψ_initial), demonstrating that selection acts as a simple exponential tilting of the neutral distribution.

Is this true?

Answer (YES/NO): NO